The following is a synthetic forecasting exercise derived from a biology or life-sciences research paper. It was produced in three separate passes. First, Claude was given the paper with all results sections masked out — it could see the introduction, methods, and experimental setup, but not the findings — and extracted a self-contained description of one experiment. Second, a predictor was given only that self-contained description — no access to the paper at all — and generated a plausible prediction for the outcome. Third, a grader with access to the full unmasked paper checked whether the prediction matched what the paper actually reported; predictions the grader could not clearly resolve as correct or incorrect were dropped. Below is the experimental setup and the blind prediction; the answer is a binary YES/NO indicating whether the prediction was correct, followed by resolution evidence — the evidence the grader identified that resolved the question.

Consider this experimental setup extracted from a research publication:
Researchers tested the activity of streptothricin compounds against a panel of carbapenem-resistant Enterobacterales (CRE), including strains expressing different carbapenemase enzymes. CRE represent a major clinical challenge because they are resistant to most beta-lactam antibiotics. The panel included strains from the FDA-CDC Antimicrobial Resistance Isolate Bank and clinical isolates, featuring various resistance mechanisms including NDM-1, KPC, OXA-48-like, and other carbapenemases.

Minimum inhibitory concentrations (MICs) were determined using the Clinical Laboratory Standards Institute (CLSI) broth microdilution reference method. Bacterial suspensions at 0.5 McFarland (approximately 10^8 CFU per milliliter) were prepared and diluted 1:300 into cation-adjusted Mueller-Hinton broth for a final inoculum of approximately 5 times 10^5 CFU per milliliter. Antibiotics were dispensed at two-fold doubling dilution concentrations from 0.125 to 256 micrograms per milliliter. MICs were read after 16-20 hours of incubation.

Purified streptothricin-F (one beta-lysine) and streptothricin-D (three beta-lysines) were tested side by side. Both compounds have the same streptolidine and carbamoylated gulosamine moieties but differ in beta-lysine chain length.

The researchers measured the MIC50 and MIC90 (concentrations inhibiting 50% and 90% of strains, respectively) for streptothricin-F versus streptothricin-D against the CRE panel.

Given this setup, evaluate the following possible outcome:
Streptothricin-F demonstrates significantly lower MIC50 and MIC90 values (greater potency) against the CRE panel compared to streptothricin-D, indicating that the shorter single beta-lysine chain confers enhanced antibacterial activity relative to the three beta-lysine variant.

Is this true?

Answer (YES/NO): NO